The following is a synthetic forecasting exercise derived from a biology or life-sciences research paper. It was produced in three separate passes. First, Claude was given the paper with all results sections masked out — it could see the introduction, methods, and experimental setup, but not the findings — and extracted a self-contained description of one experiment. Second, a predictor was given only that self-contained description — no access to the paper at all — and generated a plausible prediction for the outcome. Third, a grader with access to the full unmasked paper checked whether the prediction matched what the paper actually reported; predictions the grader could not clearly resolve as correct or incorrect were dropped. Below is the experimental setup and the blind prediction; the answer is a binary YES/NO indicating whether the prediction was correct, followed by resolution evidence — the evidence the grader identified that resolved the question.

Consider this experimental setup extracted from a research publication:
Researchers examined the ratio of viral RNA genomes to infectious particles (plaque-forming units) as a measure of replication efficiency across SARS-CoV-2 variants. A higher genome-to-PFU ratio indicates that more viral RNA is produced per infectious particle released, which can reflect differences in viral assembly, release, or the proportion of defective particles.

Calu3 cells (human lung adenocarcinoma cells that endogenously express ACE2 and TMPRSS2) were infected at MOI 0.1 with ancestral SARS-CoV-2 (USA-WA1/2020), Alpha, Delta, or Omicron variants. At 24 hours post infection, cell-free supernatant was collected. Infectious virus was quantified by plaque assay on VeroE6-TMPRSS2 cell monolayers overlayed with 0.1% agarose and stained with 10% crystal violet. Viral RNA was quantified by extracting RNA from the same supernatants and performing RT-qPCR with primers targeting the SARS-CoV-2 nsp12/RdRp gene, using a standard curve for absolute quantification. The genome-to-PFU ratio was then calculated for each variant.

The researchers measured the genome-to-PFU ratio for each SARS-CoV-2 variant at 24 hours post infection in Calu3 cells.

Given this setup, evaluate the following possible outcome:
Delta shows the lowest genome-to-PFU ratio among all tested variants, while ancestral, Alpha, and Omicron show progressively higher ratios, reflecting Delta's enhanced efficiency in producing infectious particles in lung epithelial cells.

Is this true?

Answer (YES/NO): NO